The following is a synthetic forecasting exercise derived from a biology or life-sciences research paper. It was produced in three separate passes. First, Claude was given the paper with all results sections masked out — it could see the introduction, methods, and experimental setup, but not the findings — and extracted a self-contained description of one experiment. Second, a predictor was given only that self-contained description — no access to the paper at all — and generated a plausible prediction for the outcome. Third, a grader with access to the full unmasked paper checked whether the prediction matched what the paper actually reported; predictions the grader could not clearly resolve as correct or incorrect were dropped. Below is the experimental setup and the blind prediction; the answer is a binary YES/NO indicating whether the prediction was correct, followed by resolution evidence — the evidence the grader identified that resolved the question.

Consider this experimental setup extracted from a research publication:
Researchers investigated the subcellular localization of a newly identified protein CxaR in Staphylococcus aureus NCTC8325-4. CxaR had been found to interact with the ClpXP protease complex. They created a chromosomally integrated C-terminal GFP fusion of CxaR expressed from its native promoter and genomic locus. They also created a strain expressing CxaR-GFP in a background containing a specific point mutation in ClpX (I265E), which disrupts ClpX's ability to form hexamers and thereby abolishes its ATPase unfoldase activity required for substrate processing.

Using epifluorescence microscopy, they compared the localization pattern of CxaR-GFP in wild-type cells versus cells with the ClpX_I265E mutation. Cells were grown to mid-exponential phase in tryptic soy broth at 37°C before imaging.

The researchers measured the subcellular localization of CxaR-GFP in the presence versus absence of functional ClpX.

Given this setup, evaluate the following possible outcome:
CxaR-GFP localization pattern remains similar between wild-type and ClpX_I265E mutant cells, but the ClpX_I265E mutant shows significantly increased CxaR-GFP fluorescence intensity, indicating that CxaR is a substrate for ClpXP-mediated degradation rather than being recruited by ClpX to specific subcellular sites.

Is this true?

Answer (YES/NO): NO